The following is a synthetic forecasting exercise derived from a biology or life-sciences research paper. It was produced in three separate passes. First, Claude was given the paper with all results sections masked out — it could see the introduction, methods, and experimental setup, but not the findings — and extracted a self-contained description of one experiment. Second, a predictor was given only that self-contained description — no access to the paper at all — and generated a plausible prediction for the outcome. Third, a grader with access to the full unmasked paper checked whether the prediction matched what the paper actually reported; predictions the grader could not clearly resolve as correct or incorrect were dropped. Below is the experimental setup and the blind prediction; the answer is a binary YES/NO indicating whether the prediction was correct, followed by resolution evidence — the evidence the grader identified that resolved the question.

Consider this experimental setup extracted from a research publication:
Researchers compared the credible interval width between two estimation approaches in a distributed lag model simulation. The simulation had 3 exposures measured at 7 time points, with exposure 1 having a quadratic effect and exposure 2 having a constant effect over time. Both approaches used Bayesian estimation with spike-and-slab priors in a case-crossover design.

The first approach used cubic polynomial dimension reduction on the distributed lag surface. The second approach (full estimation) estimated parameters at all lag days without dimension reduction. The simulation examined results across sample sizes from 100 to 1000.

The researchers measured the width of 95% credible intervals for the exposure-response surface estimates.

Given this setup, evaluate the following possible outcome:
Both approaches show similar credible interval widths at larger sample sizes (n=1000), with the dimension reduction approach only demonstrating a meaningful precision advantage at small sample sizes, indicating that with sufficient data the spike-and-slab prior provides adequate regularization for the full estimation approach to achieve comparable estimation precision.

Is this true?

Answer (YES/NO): NO